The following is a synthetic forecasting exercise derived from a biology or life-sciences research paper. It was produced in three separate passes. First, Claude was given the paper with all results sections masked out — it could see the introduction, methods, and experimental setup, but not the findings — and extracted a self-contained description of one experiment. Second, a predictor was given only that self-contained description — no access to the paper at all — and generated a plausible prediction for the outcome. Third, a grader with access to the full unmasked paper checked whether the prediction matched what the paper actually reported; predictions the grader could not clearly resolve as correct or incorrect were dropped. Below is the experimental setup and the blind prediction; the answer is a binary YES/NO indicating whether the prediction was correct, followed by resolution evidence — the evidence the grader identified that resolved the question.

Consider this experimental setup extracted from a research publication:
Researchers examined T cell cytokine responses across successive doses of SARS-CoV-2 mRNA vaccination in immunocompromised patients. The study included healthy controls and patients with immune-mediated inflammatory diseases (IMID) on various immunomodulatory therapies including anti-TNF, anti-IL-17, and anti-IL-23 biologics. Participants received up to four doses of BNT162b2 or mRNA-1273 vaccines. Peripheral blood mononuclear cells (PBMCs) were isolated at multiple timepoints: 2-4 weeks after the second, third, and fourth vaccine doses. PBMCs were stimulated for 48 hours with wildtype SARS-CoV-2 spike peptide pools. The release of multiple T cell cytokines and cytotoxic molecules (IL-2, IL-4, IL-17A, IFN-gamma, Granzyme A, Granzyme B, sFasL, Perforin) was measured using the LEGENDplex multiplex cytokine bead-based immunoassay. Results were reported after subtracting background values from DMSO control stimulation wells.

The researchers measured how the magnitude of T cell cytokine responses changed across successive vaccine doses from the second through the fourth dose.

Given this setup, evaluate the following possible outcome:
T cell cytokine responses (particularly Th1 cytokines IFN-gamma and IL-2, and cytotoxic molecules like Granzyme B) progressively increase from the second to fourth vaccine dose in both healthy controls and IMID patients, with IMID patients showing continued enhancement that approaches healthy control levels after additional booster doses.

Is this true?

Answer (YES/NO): NO